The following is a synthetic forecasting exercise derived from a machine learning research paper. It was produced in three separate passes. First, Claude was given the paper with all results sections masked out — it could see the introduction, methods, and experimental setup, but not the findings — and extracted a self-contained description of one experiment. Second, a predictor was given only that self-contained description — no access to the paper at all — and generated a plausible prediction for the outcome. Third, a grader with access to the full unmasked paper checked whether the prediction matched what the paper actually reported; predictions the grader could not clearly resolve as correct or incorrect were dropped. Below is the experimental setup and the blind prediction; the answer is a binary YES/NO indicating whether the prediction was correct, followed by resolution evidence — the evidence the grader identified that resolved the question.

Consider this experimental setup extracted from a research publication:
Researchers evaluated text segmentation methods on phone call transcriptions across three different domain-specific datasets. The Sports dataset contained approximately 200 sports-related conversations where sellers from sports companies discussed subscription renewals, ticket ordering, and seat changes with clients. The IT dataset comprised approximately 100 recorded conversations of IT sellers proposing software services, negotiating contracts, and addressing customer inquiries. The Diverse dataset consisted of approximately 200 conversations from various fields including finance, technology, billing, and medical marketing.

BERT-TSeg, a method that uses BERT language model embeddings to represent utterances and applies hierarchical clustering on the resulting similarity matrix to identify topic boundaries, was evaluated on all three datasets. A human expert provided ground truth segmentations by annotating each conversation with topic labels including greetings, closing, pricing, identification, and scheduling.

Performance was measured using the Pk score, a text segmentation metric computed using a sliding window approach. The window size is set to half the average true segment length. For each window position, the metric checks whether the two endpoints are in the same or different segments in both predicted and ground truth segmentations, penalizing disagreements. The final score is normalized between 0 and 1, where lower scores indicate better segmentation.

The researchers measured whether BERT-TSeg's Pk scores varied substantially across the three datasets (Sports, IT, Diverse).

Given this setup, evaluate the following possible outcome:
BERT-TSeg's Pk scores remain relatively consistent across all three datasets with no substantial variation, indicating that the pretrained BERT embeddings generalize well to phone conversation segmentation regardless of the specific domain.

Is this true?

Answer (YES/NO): YES